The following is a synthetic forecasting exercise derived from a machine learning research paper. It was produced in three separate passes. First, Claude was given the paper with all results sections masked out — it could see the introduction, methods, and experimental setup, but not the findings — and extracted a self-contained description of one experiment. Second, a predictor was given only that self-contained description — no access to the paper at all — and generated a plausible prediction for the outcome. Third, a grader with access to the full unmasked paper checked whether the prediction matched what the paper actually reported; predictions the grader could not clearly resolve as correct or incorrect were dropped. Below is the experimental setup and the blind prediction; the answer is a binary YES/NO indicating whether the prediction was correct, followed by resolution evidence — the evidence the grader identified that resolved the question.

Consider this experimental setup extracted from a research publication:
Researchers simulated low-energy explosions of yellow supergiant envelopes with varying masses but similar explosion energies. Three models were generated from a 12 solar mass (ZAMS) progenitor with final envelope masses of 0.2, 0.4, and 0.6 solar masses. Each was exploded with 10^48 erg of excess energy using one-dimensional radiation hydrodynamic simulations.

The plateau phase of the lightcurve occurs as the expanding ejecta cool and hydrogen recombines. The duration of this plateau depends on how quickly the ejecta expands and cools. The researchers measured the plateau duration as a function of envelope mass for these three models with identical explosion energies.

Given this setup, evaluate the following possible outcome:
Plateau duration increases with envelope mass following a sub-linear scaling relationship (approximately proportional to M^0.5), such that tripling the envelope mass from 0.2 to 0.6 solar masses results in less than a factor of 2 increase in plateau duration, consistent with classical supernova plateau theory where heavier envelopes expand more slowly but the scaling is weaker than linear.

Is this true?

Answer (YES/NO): YES